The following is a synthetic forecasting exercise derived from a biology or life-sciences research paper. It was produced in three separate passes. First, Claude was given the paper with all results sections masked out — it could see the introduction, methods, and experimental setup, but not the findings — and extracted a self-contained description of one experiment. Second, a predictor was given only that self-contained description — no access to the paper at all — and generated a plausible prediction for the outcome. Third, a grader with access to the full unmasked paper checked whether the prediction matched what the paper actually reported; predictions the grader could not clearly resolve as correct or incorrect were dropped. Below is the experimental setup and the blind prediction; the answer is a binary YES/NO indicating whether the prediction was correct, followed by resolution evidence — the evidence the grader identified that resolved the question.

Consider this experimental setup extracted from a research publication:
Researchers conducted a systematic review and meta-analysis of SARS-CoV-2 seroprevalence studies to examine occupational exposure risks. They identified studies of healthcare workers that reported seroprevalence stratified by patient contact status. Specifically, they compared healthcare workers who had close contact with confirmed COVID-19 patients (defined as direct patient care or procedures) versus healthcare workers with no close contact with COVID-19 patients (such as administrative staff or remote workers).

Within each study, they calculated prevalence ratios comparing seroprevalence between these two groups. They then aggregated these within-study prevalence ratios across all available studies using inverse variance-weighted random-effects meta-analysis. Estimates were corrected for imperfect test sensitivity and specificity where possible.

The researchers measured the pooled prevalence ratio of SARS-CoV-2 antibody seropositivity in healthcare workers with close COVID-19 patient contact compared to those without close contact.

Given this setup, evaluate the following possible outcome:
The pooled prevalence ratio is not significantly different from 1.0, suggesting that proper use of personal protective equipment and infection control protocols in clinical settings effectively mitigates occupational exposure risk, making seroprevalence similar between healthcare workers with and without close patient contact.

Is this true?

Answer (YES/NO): NO